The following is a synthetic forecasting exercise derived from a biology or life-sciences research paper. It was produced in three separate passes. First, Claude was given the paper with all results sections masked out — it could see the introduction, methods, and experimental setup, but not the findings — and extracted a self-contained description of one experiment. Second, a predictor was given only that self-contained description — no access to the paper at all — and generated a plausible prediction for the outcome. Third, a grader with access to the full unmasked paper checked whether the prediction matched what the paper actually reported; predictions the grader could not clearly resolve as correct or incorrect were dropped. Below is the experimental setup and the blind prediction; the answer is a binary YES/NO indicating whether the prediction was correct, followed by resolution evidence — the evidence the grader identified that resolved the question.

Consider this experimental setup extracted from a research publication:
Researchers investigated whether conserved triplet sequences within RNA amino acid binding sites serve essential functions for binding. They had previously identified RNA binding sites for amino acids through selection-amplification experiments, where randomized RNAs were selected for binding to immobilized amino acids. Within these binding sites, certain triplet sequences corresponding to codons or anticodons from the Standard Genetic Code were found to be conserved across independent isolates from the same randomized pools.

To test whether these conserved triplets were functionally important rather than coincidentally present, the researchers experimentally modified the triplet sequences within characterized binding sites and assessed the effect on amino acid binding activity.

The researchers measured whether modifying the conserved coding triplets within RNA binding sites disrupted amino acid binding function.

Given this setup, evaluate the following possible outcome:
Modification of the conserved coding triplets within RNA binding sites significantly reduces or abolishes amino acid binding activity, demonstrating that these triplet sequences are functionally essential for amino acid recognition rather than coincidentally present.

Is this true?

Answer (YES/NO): YES